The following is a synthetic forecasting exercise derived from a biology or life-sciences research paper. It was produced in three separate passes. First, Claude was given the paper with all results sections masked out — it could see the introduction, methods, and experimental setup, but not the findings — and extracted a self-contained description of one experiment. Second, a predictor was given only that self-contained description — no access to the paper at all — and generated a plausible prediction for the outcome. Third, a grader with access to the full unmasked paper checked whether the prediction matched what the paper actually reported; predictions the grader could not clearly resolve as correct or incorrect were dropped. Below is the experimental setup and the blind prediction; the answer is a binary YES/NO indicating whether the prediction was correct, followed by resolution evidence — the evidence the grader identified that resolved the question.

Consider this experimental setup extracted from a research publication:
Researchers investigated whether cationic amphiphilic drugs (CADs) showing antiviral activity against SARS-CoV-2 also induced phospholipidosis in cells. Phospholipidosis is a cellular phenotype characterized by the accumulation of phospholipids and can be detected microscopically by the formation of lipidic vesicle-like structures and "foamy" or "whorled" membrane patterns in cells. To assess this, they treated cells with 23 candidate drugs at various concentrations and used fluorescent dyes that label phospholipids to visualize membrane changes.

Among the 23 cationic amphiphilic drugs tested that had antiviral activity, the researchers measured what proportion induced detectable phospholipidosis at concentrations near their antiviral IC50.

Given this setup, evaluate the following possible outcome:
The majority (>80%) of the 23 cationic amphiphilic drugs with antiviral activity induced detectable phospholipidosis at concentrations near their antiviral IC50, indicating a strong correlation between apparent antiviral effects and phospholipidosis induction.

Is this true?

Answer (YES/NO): YES